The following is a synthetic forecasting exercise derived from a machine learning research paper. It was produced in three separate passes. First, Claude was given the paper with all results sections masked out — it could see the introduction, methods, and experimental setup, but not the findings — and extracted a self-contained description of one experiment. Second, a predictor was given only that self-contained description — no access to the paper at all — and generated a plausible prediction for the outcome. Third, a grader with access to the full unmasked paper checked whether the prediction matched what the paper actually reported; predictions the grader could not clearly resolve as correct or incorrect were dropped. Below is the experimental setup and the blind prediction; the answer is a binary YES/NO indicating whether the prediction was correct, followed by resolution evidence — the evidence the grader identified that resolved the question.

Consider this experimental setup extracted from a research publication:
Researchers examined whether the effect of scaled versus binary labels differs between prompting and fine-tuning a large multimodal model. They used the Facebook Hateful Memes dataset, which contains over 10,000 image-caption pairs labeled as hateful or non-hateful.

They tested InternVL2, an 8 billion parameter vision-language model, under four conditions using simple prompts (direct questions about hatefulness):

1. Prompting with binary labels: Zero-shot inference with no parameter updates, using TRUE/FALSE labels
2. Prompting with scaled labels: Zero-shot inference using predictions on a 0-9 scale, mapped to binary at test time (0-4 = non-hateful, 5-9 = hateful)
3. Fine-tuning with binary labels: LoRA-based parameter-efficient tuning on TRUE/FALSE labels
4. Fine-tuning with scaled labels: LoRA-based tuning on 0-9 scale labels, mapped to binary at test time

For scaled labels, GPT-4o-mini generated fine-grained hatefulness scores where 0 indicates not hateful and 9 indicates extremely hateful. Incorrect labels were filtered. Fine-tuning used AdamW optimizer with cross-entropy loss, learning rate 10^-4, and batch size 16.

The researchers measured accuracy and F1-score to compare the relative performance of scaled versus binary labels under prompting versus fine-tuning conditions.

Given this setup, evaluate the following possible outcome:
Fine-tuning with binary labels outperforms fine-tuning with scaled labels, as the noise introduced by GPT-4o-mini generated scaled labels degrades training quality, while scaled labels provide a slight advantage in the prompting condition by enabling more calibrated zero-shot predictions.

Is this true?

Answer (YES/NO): YES